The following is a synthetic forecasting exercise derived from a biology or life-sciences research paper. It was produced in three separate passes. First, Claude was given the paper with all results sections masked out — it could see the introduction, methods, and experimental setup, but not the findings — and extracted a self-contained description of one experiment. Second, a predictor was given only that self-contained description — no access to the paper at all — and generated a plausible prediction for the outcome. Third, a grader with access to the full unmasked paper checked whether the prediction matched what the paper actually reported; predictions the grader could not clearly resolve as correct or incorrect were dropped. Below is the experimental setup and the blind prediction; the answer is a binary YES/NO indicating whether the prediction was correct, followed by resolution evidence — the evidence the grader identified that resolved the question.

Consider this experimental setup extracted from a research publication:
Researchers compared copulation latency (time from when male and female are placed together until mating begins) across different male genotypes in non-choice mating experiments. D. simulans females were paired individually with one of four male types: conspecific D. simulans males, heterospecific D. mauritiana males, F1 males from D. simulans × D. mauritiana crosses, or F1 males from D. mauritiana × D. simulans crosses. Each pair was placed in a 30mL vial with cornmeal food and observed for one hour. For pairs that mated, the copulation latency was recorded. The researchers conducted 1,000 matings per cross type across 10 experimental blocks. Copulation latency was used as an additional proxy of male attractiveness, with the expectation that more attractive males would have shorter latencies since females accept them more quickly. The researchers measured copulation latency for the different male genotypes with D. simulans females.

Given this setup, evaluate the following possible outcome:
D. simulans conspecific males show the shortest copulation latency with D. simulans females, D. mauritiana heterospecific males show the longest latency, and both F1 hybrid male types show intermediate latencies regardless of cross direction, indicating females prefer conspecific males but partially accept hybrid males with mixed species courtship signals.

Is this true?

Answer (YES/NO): NO